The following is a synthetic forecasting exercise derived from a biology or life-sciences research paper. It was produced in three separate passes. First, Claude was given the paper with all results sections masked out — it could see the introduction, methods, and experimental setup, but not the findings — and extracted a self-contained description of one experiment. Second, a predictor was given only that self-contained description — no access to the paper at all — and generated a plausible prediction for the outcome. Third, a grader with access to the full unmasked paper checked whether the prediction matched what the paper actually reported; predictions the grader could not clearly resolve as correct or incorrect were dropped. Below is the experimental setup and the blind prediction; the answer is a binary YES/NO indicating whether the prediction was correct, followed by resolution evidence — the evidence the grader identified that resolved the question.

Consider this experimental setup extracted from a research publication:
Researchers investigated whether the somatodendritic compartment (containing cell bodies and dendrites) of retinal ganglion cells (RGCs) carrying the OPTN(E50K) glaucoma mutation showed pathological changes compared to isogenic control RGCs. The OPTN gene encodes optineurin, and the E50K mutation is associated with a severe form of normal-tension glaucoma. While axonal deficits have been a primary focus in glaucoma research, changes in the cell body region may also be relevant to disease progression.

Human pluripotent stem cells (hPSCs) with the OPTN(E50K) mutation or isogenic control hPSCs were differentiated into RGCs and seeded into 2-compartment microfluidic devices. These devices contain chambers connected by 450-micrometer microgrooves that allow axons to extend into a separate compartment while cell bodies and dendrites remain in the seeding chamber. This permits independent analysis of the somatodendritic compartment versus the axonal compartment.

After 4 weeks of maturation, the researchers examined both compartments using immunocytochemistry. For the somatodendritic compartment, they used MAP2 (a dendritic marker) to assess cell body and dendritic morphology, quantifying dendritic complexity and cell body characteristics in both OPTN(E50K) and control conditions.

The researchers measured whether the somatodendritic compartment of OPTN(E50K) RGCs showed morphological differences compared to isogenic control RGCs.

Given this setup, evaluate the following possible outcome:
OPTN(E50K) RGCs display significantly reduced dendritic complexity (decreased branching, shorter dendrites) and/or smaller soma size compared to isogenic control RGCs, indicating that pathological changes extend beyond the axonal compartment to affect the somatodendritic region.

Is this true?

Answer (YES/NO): YES